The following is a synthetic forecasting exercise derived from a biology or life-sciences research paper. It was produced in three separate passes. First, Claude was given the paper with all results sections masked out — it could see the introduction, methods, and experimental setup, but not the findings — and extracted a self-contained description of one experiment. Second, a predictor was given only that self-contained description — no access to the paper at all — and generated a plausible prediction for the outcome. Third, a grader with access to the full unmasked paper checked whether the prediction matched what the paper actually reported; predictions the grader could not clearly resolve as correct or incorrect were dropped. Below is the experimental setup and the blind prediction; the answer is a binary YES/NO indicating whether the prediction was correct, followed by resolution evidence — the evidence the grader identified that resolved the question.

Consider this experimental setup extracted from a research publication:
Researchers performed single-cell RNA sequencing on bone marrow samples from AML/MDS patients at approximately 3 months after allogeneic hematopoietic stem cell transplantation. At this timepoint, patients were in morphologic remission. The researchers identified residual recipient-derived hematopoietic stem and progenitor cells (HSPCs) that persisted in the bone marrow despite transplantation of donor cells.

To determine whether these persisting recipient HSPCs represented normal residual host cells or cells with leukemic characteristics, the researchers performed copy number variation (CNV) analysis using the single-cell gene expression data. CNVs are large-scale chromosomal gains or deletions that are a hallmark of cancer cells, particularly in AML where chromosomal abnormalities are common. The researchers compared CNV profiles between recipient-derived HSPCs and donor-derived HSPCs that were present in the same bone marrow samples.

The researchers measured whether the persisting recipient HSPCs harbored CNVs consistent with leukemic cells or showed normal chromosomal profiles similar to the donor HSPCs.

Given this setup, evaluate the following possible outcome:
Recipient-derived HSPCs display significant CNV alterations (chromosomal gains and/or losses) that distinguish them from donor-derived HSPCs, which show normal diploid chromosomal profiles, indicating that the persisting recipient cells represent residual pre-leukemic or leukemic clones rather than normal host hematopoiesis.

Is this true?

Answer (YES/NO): YES